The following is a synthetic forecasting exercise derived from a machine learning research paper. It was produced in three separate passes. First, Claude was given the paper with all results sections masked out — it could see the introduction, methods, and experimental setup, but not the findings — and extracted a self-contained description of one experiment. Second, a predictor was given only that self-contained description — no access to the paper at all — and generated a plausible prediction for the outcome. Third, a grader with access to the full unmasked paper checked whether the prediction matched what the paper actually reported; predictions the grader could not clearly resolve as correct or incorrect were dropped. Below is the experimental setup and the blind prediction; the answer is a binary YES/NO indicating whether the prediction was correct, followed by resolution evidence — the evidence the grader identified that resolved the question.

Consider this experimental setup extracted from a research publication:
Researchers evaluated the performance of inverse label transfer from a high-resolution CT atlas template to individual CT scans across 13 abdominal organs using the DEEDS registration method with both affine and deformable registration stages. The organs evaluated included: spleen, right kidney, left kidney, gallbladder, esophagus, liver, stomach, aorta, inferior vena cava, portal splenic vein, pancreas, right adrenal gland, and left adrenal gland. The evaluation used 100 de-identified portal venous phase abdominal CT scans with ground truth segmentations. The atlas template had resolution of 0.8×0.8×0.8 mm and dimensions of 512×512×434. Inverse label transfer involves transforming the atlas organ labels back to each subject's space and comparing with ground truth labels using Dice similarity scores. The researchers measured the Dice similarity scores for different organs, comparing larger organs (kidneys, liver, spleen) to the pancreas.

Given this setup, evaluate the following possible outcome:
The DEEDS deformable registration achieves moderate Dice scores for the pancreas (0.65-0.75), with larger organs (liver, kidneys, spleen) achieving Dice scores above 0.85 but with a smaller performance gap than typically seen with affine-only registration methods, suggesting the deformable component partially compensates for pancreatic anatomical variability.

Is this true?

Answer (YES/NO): NO